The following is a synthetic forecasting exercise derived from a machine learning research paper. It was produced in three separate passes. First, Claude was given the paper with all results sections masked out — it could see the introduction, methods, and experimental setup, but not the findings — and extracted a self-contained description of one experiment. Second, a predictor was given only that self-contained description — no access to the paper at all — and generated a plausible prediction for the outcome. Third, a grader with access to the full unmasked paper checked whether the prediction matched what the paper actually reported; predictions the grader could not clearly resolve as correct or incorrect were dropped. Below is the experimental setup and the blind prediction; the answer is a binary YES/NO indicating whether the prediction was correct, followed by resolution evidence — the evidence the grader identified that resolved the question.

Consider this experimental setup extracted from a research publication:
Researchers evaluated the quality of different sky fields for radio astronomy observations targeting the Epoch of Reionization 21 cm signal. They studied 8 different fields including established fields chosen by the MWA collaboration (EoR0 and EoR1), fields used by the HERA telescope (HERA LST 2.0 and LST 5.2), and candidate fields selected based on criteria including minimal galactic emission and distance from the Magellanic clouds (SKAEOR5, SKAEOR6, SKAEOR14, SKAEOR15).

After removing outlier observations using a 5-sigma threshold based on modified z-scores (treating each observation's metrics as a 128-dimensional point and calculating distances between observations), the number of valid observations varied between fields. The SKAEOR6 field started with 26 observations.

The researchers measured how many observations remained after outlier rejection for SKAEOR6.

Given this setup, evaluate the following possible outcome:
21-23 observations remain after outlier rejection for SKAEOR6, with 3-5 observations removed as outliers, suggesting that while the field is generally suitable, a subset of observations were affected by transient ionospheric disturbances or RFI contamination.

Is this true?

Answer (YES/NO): YES